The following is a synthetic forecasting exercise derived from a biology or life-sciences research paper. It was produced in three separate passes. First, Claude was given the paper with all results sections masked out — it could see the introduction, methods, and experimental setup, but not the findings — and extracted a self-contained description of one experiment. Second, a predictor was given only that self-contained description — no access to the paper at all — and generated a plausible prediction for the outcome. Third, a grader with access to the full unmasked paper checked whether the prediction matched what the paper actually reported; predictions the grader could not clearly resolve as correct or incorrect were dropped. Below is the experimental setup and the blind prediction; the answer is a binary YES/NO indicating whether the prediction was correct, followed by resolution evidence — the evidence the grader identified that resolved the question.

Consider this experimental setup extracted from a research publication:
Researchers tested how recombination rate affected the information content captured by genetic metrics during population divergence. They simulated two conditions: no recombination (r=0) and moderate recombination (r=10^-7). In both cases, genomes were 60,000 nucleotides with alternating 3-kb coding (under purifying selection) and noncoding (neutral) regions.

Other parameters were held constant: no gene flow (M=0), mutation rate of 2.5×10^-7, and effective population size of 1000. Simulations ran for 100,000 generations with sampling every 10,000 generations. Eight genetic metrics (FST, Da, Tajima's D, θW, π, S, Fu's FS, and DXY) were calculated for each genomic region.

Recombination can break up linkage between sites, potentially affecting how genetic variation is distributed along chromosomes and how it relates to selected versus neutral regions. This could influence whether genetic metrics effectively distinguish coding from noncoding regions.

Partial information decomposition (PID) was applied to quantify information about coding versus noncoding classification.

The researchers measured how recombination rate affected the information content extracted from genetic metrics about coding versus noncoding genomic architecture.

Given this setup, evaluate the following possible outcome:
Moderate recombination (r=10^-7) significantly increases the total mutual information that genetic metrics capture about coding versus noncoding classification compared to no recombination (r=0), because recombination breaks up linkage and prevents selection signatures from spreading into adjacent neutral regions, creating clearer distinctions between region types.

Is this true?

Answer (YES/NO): NO